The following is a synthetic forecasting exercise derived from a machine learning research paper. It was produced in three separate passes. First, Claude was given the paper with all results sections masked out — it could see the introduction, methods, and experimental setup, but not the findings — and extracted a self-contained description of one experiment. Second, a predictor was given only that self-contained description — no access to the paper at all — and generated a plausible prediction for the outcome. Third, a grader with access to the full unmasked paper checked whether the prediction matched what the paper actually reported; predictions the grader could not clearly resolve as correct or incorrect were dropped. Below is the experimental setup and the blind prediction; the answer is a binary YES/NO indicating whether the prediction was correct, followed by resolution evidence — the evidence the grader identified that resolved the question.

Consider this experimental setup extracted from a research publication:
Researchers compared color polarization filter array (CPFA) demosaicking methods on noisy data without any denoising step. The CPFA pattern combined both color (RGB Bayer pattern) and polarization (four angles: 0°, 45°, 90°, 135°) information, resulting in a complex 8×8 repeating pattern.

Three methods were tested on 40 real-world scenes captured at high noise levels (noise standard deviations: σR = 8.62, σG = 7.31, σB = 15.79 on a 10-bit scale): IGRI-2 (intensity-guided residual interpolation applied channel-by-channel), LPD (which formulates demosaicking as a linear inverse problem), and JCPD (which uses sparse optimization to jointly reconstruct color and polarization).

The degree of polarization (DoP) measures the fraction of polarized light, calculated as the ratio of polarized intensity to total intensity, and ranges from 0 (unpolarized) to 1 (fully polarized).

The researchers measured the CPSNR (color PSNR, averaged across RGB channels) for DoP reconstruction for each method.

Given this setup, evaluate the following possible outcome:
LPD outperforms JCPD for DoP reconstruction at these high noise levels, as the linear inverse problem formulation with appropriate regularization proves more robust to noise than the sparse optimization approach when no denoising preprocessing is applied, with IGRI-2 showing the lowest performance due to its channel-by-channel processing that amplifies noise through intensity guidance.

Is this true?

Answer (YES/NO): NO